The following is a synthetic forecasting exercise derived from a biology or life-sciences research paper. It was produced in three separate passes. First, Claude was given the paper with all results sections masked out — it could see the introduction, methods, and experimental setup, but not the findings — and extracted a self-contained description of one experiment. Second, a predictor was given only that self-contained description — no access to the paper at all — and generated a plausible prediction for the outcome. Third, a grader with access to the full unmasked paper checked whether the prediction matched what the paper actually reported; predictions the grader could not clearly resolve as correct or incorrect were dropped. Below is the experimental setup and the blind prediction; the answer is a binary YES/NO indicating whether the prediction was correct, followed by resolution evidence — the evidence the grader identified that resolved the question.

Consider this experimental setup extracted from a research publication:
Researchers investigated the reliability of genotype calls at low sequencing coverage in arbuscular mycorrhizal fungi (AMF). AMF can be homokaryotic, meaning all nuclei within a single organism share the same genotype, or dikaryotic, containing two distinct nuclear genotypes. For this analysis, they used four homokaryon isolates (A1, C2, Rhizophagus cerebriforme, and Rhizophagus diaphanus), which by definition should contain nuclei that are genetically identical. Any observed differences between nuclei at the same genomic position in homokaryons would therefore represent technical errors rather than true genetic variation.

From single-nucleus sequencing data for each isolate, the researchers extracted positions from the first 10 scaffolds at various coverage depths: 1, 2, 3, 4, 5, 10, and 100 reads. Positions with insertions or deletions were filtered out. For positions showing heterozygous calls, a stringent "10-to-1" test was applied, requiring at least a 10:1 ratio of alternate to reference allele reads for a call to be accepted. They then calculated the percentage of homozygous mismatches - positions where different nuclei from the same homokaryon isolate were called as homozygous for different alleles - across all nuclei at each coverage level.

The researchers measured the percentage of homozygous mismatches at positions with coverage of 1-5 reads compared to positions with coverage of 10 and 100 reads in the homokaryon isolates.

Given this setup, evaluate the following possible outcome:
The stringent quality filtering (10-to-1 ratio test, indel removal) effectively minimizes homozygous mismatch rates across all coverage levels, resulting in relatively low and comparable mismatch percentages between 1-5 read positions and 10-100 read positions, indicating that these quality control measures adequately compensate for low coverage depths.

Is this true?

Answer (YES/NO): YES